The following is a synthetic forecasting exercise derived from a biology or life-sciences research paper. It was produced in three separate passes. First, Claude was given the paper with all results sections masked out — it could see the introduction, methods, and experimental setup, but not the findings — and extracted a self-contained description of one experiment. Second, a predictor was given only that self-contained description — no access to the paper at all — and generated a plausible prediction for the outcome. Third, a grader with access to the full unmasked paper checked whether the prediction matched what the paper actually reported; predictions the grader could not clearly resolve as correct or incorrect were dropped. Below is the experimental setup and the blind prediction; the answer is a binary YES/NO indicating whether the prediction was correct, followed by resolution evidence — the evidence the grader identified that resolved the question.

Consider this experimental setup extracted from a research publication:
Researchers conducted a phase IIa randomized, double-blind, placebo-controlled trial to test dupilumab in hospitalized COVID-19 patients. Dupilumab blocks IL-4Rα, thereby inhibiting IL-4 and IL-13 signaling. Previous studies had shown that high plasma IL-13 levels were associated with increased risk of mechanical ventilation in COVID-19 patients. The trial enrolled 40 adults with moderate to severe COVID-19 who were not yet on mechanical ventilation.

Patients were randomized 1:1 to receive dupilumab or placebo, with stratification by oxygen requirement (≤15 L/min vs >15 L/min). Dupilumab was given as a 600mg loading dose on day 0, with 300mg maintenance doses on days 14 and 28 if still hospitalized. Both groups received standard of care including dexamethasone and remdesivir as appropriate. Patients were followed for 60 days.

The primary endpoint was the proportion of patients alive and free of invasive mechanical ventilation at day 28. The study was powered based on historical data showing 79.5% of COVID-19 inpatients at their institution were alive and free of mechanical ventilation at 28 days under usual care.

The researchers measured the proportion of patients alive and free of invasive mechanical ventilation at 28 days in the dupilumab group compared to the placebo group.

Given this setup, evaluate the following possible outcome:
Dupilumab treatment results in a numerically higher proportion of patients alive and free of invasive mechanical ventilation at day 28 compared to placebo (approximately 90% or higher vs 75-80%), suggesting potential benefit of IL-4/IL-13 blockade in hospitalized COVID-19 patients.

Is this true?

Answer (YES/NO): NO